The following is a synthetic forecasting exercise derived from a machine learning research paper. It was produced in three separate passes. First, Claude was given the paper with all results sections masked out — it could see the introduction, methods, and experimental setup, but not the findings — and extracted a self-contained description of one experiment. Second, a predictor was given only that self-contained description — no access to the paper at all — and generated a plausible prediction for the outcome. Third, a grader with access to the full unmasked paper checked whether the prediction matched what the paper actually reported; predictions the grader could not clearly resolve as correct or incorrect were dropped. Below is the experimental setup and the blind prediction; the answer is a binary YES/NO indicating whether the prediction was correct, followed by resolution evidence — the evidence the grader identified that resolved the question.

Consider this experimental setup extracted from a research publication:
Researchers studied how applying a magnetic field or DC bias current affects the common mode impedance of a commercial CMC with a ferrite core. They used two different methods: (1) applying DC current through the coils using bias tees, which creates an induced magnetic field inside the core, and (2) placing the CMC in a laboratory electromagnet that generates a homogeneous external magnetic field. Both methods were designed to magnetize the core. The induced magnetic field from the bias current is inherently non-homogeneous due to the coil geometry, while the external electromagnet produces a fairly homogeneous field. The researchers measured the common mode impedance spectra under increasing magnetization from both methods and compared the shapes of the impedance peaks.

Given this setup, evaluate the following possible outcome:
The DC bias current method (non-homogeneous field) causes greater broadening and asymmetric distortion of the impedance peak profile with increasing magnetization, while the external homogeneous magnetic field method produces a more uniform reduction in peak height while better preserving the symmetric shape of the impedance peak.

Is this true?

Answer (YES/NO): NO